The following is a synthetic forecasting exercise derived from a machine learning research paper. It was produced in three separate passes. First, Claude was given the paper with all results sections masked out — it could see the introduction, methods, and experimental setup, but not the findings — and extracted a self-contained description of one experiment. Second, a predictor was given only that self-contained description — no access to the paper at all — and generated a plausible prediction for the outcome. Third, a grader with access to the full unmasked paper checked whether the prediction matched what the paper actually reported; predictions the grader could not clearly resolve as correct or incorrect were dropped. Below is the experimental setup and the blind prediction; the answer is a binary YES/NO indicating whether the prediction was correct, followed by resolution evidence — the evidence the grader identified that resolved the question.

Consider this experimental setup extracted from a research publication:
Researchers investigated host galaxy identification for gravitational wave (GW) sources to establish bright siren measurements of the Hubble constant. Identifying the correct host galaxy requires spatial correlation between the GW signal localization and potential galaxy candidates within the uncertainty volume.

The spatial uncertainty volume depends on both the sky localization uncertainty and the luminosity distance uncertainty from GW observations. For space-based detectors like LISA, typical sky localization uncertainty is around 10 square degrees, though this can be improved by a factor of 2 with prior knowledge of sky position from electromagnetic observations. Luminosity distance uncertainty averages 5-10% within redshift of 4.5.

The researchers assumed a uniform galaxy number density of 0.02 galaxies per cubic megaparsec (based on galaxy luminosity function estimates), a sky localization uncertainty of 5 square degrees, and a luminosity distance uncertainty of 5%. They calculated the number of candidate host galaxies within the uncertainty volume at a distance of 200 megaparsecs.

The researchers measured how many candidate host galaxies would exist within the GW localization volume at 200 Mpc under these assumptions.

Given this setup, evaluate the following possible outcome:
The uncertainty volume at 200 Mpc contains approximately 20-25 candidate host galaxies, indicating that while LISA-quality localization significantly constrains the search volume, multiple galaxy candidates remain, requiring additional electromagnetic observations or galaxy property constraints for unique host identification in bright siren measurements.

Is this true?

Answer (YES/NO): NO